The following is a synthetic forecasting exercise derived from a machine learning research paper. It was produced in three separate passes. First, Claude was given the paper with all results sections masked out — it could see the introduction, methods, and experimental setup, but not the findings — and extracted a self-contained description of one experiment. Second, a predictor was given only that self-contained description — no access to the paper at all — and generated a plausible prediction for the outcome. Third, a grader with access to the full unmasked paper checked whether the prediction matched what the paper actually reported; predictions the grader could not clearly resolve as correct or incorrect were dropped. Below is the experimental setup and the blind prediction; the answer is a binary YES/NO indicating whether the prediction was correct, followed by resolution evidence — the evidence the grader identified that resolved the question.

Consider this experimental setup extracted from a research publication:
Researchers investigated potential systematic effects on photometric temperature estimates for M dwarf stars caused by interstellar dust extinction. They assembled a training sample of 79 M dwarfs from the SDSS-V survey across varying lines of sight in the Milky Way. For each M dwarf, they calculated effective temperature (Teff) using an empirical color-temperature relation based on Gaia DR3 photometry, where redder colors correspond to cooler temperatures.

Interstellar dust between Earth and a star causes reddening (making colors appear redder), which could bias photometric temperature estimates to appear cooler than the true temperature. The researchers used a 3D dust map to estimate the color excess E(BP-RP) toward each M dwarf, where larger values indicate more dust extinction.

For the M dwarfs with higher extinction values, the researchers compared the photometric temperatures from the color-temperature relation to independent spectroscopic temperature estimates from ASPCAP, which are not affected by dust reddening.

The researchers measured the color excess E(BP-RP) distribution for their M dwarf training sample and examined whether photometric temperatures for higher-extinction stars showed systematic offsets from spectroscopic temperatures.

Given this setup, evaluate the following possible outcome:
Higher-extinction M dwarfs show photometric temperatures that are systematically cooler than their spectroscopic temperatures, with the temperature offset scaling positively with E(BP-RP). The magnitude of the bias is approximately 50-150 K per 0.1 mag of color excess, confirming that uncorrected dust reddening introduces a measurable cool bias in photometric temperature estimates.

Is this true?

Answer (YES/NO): NO